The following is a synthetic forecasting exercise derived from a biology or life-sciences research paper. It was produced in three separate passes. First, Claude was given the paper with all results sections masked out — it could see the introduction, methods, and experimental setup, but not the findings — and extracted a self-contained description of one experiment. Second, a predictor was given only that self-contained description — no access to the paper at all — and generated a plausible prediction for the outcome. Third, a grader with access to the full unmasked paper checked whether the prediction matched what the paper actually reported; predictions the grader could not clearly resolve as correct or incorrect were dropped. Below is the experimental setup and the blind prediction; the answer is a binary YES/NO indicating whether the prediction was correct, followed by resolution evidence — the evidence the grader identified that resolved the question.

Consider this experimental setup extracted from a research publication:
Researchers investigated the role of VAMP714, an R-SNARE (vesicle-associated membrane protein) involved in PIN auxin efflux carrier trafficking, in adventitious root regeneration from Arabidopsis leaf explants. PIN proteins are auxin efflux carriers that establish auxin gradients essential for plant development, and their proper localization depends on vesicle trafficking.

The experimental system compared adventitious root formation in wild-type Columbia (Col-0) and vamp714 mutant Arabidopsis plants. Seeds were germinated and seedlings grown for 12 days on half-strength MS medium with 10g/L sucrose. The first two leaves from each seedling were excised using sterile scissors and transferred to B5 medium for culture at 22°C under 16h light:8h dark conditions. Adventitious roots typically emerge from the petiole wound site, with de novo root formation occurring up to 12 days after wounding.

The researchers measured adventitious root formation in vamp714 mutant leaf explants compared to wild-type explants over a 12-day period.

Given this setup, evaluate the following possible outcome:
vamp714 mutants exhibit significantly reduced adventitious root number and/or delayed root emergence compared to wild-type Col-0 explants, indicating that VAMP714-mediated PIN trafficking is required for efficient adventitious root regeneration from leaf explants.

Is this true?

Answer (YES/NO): NO